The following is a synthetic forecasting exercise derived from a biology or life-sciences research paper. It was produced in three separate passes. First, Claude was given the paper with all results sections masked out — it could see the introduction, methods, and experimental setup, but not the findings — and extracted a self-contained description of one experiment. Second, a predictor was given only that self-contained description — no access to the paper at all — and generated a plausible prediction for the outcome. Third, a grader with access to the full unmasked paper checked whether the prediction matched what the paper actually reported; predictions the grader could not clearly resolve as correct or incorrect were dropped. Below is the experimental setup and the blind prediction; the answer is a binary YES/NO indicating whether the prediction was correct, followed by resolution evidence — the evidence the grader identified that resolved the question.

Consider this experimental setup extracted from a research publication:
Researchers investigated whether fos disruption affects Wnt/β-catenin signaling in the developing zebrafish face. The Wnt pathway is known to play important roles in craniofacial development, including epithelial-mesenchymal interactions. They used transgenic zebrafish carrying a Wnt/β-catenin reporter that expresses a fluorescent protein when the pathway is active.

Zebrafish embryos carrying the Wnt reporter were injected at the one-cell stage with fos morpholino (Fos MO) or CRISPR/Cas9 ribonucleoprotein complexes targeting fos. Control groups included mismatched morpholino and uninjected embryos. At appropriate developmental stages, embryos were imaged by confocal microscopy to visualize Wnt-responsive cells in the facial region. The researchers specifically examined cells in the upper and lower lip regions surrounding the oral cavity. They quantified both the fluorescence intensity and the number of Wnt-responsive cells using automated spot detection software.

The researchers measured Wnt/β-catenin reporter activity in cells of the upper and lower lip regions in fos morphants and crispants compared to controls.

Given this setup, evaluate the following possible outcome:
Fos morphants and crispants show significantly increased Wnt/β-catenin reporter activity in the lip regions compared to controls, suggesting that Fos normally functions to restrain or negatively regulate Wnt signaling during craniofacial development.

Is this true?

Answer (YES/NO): NO